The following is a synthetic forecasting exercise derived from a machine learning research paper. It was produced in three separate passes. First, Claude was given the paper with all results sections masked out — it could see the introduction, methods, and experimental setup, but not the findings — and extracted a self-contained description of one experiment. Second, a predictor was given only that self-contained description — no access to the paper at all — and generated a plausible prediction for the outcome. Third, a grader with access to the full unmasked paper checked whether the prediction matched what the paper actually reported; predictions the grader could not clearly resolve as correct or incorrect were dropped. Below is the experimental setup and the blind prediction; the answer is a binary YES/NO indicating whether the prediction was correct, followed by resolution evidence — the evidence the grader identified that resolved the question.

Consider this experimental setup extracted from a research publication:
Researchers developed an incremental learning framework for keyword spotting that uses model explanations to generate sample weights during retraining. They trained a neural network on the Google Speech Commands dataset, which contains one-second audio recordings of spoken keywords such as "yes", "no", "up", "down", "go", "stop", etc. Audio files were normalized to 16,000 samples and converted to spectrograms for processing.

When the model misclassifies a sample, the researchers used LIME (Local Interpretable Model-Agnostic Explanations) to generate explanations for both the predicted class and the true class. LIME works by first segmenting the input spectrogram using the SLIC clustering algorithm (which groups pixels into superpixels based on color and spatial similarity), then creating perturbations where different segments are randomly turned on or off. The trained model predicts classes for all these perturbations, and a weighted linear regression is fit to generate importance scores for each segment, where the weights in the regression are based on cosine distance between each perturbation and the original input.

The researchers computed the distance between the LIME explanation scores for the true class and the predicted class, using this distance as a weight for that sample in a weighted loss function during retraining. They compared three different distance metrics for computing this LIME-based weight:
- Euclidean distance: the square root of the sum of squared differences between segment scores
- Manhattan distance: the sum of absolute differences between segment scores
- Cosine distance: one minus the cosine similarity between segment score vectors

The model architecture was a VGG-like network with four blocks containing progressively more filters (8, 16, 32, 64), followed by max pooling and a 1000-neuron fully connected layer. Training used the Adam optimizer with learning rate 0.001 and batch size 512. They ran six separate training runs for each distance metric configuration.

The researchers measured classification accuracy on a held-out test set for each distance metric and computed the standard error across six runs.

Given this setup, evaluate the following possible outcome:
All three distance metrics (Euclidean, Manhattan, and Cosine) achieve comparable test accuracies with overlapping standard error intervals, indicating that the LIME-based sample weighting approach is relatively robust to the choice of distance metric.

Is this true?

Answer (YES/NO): NO